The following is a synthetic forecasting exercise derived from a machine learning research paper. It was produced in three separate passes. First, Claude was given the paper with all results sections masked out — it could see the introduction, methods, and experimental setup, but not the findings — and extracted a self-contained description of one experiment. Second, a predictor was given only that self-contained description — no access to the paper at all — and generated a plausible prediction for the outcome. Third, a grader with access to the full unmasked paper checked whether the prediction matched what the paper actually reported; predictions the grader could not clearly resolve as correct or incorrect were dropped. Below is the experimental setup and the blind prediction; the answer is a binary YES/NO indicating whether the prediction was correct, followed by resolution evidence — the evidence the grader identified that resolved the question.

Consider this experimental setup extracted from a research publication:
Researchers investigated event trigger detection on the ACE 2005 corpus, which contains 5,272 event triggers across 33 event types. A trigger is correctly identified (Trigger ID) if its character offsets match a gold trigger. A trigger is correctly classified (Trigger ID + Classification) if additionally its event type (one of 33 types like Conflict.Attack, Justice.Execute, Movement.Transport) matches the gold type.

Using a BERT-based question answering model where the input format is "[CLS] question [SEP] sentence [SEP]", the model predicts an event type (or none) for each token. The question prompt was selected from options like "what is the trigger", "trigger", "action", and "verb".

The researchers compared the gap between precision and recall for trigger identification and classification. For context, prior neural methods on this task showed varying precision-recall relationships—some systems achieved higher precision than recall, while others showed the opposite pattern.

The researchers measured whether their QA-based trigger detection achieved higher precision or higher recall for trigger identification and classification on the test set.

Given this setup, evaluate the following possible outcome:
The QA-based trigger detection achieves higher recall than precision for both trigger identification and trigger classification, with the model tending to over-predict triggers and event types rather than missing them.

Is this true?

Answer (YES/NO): YES